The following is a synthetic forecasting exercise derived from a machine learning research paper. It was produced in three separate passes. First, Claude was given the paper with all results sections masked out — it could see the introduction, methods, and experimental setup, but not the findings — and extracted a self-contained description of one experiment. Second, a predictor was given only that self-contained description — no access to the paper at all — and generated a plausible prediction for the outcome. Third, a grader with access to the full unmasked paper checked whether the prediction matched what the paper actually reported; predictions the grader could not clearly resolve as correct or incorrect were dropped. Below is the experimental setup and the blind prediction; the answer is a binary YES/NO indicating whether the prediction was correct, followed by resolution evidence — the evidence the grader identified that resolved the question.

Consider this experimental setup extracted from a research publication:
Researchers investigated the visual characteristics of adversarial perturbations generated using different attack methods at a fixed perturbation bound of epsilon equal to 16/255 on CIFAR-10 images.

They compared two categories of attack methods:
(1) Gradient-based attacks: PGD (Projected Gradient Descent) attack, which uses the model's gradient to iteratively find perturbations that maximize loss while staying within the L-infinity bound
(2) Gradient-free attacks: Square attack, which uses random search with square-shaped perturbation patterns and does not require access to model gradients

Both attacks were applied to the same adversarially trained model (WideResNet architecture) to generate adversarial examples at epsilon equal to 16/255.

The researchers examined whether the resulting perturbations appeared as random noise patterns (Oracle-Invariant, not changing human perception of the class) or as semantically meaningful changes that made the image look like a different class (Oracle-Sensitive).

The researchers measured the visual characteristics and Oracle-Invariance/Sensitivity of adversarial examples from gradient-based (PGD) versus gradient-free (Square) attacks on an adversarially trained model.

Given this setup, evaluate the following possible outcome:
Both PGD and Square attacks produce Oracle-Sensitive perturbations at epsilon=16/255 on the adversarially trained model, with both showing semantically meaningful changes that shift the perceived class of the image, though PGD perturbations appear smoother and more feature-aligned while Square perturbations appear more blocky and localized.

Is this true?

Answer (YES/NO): NO